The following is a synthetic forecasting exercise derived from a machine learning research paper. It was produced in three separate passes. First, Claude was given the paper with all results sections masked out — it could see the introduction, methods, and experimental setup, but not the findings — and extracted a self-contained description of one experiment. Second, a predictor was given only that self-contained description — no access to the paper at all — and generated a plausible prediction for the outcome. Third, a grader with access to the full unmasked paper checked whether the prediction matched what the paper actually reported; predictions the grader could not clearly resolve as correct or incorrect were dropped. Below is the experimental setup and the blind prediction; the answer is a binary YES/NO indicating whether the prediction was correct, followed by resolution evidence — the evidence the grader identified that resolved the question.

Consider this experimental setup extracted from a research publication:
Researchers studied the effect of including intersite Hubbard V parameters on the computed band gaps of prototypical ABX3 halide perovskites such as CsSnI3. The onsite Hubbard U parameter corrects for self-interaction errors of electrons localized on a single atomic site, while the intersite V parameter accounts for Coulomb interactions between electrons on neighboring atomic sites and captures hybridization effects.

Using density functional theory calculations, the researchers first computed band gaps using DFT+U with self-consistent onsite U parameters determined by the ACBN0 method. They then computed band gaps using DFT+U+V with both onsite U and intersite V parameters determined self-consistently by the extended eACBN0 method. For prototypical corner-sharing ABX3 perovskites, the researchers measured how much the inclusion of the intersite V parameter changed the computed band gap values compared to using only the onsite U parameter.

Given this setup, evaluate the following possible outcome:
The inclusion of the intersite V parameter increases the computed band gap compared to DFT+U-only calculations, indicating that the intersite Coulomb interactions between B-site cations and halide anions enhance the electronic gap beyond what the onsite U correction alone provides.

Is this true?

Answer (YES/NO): NO